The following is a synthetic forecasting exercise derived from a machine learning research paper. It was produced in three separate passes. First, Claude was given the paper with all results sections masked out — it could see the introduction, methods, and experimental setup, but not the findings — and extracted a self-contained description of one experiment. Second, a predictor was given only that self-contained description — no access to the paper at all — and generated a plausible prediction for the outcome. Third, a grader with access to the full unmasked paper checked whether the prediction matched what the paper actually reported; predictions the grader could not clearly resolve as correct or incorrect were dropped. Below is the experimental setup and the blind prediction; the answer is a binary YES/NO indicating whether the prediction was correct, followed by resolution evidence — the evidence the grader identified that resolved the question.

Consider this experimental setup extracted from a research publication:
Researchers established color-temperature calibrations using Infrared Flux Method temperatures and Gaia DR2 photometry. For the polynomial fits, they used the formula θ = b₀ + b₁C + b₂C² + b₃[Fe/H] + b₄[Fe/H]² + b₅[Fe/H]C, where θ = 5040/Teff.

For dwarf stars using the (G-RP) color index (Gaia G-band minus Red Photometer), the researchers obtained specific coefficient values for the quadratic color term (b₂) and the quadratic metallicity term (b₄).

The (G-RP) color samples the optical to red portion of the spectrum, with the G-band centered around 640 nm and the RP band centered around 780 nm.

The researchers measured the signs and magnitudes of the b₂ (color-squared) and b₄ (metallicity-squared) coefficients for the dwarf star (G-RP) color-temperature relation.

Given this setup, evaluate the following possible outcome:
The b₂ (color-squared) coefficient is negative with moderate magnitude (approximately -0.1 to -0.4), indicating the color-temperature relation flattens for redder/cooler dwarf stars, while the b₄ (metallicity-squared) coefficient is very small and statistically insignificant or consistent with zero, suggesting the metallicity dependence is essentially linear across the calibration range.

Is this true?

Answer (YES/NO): NO